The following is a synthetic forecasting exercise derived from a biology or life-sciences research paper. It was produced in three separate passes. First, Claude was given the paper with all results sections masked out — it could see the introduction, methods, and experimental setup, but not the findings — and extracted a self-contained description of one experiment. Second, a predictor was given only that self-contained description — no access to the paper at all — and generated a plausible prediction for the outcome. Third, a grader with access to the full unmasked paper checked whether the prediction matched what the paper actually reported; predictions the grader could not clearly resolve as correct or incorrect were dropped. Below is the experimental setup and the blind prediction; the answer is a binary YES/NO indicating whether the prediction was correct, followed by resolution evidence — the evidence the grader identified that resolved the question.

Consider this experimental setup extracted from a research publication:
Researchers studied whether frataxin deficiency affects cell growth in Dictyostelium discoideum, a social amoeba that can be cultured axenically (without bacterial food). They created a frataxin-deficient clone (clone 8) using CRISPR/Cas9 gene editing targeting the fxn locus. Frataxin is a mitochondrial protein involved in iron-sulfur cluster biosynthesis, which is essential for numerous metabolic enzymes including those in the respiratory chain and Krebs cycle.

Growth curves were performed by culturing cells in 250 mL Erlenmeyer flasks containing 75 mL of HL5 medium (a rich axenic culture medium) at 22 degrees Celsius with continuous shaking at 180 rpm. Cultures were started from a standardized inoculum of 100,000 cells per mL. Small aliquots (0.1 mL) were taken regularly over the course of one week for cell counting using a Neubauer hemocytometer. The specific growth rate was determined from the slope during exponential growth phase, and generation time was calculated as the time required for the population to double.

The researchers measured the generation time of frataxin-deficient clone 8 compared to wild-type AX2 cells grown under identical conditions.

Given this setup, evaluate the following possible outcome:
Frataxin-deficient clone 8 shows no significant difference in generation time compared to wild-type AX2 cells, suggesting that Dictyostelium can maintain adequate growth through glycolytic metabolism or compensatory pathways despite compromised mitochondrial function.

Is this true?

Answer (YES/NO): NO